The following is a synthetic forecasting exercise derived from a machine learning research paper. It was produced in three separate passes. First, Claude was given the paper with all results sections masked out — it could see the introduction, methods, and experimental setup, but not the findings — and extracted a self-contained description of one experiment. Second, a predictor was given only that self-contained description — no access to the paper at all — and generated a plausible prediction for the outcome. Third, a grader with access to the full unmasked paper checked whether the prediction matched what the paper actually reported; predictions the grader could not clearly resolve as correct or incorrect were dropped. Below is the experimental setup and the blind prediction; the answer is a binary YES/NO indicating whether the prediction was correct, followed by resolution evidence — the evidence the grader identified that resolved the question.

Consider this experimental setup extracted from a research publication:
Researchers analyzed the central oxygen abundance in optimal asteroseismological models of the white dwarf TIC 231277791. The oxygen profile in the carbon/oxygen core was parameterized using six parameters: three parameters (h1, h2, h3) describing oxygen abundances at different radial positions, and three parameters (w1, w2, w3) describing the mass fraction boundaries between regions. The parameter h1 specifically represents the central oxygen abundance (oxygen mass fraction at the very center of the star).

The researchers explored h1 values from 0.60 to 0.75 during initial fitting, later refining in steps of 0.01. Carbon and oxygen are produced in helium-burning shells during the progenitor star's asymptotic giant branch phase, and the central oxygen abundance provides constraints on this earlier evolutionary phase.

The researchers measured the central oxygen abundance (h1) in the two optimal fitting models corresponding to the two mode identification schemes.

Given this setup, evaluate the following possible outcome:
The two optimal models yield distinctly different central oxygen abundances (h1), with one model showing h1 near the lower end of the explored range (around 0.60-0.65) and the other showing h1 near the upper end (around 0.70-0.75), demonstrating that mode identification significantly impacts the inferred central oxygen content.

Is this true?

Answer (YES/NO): NO